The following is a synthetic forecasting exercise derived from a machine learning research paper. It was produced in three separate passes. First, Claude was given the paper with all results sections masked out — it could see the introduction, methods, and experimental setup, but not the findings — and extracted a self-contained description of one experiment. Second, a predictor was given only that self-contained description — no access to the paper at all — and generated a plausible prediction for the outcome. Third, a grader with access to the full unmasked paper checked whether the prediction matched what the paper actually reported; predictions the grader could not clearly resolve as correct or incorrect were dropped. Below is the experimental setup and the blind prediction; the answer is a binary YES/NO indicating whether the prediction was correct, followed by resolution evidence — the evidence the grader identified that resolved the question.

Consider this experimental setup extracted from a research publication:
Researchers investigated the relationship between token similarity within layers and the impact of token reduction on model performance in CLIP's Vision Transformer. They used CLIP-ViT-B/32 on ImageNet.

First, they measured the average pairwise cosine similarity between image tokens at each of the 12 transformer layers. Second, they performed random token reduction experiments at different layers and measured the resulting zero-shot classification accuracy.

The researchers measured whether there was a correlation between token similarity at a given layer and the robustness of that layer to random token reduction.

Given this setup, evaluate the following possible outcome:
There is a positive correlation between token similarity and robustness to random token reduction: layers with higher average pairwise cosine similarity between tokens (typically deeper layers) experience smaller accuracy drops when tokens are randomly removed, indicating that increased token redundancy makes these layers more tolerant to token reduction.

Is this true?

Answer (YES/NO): YES